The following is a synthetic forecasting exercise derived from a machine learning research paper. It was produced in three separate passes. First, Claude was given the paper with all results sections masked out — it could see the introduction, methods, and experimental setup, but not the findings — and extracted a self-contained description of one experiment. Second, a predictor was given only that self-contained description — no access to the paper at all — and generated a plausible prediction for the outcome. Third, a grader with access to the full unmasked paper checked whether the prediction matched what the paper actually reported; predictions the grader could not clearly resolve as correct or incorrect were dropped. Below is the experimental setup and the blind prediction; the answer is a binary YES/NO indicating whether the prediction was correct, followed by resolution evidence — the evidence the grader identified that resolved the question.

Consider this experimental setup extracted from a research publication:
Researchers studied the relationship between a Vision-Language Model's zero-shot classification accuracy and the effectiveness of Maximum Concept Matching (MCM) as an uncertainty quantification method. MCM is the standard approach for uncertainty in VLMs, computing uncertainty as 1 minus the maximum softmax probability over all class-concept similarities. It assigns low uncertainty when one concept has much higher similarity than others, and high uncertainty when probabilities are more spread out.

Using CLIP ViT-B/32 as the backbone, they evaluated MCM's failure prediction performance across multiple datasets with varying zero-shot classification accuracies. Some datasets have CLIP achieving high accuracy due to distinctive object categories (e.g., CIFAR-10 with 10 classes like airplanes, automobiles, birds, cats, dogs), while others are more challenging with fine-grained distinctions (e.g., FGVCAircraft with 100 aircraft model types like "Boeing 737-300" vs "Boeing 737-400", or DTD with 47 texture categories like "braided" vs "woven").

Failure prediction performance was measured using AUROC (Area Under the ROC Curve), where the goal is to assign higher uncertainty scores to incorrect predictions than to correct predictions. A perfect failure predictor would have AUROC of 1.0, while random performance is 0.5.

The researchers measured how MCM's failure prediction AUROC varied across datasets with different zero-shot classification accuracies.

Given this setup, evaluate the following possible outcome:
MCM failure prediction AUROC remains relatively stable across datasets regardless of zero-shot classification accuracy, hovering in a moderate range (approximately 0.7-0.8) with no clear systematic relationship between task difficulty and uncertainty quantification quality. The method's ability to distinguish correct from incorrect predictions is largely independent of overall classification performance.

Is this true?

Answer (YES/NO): NO